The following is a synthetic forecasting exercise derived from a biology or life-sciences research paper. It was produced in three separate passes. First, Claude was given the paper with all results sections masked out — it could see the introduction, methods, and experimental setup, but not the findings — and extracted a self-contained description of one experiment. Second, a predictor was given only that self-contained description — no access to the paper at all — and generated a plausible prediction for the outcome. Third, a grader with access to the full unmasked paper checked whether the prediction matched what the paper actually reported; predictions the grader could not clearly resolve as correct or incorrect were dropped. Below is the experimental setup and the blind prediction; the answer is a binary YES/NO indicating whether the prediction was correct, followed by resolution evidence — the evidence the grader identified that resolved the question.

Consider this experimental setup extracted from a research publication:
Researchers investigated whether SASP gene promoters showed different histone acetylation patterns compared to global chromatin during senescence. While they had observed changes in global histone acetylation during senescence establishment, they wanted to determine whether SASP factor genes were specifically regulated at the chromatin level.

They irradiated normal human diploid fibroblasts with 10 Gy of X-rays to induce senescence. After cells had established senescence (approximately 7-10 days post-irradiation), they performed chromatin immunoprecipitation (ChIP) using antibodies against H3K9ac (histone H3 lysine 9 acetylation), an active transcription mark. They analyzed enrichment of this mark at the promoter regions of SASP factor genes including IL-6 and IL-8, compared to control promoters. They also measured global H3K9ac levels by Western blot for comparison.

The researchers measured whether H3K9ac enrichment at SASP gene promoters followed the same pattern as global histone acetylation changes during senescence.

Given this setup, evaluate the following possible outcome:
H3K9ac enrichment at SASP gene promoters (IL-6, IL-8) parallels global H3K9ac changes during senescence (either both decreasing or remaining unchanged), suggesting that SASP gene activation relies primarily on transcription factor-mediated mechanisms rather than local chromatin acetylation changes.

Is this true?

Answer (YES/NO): NO